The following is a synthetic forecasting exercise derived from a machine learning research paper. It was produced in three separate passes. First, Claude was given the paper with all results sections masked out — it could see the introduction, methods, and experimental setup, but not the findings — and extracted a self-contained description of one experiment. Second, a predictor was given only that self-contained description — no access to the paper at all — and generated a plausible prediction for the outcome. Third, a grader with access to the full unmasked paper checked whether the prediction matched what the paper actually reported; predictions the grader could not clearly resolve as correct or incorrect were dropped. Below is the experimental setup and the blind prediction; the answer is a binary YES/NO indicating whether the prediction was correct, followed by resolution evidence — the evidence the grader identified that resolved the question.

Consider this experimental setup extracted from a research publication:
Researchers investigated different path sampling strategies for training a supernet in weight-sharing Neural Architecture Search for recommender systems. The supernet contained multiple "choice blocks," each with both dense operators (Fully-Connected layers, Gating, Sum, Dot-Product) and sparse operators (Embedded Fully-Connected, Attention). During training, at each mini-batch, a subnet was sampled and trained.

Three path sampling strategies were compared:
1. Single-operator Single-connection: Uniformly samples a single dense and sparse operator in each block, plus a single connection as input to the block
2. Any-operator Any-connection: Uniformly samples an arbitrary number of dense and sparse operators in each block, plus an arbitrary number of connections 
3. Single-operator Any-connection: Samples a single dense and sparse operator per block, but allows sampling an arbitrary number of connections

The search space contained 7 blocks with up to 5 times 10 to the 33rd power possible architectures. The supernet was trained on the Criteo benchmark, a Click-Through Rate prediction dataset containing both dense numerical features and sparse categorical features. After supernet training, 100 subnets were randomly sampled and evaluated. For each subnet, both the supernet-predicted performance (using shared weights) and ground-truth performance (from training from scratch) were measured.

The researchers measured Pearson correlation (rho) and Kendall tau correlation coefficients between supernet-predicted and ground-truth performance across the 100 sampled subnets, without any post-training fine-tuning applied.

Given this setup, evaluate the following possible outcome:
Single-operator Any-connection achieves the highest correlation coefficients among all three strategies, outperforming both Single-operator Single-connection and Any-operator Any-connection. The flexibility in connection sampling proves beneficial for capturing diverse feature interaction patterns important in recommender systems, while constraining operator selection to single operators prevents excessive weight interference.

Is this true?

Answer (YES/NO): YES